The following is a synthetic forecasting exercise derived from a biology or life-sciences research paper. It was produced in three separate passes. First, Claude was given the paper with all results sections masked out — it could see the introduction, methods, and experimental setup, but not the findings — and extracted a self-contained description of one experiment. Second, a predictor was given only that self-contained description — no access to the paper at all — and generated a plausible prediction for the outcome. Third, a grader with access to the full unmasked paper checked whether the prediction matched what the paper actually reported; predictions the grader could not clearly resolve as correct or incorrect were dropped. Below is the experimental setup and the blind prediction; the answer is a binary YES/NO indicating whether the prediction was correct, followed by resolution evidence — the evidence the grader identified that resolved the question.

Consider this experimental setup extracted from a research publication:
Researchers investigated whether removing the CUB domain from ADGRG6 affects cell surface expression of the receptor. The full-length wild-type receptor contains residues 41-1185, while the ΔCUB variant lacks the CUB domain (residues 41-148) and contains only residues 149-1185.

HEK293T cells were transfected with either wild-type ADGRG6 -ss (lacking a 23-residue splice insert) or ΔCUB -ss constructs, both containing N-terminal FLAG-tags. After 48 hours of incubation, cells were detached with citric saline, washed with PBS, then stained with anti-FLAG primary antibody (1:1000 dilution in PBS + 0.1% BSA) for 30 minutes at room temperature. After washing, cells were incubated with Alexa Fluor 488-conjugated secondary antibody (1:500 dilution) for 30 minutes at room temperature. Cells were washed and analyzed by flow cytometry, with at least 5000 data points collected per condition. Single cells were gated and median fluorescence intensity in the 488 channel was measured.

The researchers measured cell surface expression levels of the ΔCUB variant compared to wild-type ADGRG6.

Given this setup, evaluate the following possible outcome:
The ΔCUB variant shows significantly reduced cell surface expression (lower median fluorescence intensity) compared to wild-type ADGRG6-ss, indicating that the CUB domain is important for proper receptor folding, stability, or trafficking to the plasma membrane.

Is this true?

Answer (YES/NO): NO